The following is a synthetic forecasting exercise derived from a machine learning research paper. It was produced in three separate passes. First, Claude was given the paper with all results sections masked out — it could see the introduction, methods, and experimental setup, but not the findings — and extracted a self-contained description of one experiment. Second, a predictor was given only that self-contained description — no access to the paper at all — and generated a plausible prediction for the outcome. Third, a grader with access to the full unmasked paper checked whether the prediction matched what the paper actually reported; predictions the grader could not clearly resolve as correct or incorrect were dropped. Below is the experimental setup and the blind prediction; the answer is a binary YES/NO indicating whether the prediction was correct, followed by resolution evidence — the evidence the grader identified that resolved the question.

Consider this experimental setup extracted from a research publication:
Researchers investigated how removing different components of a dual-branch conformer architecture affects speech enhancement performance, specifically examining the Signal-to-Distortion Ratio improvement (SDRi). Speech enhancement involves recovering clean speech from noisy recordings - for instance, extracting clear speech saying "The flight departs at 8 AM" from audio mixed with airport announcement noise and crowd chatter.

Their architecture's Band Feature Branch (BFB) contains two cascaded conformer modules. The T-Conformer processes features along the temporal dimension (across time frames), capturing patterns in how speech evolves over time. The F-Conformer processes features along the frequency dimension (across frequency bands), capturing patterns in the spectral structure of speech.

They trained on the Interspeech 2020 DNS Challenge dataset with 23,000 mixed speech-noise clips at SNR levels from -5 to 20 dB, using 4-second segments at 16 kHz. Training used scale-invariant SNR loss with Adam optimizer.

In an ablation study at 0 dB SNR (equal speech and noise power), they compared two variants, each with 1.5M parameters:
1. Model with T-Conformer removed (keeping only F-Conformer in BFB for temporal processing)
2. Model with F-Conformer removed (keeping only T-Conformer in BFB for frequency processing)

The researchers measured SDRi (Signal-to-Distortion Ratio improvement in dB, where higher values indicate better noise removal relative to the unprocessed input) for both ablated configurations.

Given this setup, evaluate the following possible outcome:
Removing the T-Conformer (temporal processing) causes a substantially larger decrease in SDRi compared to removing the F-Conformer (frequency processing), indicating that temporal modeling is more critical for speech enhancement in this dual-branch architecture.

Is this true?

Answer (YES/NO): YES